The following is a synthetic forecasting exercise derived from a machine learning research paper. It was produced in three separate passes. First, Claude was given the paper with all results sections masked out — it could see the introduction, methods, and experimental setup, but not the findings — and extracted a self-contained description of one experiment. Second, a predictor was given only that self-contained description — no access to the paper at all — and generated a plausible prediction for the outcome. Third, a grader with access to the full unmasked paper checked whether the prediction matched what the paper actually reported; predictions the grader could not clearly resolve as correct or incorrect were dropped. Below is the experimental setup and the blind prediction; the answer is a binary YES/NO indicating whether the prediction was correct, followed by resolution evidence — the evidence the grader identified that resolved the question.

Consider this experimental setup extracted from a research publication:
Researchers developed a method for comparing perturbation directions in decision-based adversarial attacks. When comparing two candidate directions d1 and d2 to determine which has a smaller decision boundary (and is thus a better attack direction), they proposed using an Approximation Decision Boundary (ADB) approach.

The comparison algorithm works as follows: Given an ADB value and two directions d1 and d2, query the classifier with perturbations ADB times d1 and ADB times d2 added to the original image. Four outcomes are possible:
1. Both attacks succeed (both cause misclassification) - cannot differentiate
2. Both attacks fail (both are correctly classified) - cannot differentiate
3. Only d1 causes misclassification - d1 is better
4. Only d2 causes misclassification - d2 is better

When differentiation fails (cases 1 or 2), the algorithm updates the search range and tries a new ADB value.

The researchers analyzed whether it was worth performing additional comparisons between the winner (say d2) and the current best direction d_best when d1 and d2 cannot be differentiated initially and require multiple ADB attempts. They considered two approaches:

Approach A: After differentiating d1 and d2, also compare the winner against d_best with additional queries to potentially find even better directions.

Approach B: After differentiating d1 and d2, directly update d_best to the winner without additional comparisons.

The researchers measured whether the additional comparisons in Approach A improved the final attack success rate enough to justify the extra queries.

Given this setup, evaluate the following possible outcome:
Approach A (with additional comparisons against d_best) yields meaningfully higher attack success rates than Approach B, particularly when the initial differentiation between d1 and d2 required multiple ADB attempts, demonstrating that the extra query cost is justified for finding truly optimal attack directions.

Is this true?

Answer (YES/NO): NO